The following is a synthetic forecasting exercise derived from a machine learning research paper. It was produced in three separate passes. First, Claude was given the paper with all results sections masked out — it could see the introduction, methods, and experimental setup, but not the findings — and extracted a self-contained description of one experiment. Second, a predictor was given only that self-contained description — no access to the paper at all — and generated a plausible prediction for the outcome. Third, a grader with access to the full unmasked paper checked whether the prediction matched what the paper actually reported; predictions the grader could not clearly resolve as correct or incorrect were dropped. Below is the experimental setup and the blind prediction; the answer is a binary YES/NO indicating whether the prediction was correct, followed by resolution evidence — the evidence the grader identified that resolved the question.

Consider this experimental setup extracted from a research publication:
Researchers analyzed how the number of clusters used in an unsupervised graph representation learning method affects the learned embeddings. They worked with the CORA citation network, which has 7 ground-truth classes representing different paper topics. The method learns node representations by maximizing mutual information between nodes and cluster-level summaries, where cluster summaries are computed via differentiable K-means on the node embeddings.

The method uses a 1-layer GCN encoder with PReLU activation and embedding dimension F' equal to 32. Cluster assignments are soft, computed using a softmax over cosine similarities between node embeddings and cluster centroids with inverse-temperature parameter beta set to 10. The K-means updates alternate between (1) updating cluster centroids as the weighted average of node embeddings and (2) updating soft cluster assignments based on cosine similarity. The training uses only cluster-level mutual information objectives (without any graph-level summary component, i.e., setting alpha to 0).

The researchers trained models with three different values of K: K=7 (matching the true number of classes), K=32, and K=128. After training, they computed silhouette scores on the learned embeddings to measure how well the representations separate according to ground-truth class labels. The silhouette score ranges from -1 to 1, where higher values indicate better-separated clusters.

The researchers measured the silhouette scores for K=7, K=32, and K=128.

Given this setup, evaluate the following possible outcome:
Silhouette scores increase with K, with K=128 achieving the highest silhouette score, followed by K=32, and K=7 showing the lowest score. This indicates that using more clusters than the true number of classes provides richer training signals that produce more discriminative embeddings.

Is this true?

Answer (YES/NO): YES